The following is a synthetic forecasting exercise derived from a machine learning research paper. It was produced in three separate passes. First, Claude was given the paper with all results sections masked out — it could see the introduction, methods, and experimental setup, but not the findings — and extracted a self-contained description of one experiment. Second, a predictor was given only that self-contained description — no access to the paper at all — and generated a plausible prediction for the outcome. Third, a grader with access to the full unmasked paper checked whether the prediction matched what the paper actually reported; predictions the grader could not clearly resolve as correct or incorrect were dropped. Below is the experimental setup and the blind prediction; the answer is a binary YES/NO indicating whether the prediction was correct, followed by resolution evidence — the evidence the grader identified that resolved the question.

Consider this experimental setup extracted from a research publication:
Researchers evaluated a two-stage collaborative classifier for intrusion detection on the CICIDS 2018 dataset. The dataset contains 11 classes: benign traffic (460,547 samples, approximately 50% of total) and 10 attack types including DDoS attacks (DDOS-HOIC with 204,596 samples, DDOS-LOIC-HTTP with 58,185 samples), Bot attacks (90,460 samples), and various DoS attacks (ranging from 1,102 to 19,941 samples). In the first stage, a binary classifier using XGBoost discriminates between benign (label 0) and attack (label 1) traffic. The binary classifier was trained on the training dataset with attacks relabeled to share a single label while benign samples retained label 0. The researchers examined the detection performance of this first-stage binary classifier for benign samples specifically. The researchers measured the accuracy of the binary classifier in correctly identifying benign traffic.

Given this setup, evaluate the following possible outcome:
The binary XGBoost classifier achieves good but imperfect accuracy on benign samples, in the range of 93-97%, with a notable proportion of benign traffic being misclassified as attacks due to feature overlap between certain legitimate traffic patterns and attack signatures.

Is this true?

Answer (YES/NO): NO